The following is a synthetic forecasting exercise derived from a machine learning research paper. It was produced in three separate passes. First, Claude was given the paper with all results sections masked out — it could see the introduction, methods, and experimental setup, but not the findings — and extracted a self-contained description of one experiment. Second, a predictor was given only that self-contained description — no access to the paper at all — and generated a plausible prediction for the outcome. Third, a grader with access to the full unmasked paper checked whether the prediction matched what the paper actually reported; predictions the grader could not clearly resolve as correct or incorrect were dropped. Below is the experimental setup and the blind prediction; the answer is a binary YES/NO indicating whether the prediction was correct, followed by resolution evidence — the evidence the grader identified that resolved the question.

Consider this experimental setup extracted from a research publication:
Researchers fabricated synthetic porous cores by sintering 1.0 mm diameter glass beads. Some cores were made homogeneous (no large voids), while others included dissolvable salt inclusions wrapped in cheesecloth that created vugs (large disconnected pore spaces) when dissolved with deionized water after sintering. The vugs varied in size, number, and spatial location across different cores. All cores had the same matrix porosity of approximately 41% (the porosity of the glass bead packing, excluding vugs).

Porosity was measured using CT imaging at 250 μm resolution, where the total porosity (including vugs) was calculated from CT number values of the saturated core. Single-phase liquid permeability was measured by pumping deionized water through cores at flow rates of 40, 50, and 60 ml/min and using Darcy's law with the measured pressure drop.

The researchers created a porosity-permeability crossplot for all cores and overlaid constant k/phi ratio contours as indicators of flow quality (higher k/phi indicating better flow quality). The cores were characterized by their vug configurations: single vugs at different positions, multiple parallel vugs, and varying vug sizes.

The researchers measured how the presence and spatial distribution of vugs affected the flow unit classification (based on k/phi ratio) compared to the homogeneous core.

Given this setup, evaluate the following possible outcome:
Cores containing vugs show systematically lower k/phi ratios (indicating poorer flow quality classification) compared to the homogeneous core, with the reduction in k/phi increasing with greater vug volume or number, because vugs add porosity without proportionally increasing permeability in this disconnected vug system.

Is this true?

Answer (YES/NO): NO